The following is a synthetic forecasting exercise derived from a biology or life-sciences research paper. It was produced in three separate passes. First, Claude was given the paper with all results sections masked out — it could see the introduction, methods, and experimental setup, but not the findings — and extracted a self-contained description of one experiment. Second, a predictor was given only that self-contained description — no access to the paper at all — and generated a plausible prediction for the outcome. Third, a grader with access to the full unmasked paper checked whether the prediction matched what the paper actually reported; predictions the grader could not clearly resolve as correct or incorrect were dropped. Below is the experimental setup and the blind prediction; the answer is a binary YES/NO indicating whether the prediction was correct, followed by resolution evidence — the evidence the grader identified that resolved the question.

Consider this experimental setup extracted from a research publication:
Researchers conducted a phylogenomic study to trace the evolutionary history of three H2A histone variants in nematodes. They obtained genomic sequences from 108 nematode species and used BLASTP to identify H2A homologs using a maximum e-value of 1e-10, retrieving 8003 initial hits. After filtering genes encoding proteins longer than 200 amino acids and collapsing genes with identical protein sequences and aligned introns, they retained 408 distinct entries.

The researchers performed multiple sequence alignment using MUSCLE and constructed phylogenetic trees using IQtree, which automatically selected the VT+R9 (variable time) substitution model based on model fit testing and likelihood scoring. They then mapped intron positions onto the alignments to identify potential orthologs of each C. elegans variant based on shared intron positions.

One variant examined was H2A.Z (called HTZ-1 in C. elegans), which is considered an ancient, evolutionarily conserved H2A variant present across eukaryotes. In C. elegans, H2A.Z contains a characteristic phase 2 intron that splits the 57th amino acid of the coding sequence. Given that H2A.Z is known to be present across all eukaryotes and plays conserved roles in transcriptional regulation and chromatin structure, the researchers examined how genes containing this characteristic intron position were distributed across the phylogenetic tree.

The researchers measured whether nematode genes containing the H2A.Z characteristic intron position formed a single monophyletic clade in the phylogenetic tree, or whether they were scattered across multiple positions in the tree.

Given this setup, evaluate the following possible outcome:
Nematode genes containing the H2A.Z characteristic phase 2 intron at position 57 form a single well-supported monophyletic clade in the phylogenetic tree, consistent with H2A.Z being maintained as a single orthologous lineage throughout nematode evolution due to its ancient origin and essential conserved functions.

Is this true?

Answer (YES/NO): YES